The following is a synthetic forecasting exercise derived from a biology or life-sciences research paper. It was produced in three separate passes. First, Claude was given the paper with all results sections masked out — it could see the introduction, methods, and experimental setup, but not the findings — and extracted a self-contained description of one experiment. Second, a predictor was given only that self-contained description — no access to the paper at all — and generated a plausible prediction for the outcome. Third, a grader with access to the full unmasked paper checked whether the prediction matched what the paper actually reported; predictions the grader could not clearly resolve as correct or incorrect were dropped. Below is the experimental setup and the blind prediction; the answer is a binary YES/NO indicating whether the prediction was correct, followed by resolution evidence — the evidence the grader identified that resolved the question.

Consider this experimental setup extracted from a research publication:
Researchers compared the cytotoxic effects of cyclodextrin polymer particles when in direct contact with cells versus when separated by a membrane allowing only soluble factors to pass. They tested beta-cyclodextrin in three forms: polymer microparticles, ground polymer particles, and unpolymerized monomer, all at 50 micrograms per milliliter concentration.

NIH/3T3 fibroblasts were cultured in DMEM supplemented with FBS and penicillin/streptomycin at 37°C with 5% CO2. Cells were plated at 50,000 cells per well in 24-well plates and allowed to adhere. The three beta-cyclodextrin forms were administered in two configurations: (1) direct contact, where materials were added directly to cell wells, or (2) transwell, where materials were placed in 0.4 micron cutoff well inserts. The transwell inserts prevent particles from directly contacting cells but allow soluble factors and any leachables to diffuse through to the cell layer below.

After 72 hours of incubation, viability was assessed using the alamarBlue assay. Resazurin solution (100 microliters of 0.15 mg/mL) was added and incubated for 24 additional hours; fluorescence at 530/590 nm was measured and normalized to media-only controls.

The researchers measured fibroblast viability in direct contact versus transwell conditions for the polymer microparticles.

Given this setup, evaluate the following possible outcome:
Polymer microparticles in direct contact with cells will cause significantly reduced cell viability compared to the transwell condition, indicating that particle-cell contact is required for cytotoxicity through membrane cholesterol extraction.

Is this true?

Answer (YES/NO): NO